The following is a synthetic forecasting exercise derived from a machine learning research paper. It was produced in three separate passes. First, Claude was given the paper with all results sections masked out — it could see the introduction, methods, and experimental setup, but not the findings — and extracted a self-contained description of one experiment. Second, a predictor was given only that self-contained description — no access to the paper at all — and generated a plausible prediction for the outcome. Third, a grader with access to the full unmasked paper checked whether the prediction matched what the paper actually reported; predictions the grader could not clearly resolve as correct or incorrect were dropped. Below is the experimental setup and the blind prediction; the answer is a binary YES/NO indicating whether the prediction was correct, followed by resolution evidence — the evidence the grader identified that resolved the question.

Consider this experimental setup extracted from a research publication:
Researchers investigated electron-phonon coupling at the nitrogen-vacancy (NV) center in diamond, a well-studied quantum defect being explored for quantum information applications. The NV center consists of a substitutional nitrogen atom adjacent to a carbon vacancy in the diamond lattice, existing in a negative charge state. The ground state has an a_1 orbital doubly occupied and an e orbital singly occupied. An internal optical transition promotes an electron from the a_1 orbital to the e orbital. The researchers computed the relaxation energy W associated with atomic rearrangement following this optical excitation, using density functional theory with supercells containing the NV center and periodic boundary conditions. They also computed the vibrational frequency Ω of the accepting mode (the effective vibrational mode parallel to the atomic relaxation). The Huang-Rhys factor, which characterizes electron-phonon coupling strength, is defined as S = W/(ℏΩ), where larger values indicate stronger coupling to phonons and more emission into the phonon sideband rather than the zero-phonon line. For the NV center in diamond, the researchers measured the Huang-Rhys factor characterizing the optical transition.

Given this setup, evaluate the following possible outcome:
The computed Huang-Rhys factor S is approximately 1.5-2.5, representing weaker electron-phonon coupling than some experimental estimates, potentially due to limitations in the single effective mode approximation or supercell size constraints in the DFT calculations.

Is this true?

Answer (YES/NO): NO